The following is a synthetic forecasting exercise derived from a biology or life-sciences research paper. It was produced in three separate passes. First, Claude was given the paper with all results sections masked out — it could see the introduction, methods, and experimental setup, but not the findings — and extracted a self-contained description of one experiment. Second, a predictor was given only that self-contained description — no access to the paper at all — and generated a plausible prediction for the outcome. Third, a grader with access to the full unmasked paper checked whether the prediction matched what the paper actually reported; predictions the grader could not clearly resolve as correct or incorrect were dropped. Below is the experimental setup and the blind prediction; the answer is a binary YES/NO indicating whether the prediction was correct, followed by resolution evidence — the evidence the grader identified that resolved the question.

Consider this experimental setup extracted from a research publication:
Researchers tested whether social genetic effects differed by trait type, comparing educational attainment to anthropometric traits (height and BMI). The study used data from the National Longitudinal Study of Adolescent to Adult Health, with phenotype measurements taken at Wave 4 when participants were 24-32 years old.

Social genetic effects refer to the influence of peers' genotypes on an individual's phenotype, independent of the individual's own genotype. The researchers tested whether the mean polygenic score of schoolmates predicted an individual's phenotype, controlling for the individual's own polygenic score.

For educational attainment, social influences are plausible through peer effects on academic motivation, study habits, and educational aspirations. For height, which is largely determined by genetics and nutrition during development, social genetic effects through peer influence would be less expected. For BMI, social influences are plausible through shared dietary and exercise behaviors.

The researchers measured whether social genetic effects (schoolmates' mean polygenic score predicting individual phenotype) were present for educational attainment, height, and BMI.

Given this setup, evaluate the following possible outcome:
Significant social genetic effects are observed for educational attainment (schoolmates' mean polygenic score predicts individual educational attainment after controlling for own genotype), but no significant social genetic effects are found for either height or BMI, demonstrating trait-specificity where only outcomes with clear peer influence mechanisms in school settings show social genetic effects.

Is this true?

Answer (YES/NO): YES